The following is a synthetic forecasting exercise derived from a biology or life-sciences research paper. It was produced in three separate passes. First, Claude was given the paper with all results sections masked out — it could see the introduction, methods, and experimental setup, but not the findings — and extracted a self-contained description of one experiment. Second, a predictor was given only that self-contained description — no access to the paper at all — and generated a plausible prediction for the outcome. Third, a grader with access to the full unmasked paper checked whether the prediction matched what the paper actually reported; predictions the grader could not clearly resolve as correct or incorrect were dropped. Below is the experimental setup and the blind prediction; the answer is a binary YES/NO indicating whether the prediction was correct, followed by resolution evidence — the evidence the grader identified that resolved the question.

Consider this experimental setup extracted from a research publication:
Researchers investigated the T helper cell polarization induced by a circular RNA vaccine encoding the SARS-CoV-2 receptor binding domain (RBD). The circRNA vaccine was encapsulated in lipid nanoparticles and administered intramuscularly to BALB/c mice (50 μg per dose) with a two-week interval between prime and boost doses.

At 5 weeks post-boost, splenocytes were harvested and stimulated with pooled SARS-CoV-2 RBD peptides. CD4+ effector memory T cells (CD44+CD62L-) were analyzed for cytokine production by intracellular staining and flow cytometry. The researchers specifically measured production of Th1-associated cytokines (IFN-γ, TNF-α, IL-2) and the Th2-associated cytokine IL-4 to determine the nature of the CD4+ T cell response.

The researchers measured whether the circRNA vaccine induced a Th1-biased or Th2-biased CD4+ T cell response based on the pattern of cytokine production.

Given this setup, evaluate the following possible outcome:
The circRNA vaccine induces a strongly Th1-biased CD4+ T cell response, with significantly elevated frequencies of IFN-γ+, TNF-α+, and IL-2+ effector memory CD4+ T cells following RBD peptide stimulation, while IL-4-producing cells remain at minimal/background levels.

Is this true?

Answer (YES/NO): YES